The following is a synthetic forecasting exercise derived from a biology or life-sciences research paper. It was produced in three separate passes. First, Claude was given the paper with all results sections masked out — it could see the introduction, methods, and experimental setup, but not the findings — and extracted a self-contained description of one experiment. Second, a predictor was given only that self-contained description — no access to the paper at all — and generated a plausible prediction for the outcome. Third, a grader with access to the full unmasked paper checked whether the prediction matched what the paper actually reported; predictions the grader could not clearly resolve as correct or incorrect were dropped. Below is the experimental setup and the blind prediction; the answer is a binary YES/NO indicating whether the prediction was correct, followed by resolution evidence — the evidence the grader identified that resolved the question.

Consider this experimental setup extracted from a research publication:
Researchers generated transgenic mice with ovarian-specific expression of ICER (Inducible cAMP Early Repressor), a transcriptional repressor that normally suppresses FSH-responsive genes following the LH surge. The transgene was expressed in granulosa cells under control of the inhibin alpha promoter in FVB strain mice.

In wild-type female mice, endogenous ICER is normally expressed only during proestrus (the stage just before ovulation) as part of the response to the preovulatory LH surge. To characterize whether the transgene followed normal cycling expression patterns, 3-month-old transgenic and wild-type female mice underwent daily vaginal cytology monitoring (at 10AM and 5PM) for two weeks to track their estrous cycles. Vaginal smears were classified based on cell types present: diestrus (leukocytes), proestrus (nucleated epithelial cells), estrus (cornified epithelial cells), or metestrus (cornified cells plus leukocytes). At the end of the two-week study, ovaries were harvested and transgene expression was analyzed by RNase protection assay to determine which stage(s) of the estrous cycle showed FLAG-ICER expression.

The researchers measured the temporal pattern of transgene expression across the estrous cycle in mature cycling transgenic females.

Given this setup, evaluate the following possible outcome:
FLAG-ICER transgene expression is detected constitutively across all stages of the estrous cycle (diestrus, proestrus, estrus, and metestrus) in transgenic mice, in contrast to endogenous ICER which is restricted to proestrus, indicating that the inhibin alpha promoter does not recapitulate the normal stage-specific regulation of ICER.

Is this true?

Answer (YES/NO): NO